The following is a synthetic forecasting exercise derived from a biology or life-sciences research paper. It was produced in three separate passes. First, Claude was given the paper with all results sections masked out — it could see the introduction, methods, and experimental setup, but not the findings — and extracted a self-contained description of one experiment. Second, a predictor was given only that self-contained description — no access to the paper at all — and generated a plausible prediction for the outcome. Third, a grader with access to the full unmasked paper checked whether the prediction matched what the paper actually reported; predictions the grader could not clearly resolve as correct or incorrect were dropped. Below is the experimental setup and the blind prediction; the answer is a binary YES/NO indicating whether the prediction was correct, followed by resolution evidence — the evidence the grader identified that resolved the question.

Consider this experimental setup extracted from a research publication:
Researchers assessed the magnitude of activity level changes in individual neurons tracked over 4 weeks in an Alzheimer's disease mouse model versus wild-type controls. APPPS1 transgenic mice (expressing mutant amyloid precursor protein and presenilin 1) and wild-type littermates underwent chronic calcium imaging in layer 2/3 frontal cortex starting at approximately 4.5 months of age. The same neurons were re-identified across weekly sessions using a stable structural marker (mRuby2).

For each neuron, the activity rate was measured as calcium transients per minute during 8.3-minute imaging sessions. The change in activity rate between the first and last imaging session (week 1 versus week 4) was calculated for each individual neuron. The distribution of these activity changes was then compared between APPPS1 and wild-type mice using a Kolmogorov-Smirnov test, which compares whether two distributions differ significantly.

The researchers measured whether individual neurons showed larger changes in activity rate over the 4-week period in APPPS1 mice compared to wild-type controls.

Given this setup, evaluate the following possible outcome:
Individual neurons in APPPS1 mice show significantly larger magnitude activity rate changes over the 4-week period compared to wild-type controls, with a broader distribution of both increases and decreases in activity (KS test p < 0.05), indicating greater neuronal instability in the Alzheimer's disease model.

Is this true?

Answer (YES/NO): NO